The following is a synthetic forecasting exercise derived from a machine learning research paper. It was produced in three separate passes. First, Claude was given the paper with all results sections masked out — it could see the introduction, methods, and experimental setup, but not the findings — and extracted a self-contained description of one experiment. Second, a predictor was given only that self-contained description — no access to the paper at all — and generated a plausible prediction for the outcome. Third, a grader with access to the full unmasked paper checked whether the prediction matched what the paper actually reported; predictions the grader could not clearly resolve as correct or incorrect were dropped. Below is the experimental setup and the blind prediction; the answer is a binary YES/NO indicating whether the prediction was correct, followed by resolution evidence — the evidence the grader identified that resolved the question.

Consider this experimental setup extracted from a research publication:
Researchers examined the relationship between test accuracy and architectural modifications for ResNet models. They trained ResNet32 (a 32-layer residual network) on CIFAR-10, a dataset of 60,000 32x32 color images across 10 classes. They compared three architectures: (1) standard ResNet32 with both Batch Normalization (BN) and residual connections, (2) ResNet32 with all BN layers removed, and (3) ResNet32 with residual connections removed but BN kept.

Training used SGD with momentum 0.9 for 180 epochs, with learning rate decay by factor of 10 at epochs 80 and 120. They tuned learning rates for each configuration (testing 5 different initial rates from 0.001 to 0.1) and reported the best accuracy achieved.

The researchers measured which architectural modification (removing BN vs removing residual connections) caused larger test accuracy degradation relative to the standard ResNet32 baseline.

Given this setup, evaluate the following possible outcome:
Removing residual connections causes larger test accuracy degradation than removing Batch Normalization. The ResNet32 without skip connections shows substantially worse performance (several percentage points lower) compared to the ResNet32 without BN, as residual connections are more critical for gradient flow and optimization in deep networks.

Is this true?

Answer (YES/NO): NO